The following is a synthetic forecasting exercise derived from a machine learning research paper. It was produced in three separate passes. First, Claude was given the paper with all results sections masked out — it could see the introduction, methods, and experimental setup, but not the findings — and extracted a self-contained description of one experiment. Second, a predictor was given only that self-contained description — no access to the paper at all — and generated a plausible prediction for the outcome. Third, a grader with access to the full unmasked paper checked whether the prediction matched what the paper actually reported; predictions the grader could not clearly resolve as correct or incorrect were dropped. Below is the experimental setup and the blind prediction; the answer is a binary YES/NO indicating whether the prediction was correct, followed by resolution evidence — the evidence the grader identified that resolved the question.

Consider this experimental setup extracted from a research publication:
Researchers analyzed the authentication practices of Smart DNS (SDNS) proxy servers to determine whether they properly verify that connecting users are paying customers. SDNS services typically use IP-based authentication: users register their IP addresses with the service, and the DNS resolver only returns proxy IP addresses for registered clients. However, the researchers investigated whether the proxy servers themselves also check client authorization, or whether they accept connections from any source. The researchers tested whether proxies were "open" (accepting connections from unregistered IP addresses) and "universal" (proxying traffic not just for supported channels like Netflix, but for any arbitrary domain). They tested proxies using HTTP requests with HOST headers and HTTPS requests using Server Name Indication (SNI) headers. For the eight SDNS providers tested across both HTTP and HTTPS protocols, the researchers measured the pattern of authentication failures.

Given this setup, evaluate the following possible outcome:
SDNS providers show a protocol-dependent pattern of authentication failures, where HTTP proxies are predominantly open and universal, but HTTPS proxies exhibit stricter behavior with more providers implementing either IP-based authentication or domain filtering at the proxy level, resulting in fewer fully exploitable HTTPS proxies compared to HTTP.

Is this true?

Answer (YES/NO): NO